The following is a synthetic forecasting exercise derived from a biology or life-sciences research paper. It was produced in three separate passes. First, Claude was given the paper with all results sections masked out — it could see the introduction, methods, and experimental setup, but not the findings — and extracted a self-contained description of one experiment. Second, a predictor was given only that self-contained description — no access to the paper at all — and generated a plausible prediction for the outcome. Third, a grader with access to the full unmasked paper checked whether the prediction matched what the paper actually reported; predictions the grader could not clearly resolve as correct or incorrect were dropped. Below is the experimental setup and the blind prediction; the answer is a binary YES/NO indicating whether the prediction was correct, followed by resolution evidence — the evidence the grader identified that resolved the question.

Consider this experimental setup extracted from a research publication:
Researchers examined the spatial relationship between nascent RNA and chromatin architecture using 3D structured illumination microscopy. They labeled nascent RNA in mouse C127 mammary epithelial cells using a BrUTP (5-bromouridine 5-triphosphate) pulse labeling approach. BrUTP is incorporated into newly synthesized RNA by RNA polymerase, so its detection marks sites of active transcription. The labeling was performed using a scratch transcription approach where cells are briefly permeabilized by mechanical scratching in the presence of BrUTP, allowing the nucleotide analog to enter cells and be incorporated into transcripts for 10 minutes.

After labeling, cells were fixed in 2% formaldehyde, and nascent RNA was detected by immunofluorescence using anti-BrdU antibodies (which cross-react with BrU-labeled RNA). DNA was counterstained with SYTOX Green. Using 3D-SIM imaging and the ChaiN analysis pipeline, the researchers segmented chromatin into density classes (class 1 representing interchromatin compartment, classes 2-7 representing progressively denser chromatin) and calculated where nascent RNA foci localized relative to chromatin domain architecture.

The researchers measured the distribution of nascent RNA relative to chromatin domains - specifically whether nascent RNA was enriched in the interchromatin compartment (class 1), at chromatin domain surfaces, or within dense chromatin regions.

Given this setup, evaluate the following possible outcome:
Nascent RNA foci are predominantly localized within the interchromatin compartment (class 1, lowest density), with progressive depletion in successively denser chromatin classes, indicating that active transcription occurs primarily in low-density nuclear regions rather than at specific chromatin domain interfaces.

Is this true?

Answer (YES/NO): NO